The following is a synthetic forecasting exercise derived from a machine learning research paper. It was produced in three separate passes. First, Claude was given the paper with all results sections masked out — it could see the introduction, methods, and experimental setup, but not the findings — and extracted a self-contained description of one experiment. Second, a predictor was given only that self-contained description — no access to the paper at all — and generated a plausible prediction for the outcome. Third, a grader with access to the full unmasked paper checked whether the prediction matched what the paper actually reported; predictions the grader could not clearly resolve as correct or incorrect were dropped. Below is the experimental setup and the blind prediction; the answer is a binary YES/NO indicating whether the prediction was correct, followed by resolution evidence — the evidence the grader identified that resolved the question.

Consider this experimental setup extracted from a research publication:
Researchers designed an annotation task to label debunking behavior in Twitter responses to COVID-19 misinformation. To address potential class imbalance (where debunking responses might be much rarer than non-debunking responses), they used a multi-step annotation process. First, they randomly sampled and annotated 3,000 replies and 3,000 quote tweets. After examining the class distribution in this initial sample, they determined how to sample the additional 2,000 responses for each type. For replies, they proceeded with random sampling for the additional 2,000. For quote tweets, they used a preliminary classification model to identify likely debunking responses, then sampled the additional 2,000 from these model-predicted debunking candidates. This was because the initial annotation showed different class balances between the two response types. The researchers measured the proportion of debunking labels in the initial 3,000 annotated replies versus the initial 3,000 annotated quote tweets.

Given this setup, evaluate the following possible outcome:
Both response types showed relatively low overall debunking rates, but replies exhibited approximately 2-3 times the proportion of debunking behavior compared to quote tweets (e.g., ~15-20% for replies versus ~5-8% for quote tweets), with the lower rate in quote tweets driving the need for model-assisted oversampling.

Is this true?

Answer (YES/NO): NO